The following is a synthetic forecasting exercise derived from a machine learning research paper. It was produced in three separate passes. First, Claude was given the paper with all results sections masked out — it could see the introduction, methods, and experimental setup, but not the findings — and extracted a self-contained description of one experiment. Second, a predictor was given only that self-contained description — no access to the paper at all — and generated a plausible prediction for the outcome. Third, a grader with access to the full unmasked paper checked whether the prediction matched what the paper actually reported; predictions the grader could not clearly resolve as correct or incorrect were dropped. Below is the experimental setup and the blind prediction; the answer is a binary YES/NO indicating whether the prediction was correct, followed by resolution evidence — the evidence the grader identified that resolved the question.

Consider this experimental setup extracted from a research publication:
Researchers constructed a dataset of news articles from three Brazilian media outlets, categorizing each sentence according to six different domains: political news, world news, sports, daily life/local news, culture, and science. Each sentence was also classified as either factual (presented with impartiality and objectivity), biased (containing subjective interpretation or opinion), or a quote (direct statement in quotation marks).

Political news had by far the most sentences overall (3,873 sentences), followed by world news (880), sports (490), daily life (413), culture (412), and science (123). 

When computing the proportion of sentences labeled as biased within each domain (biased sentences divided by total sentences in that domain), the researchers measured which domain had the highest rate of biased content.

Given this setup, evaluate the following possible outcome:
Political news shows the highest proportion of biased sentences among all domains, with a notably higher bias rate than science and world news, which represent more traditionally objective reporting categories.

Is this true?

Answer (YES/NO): NO